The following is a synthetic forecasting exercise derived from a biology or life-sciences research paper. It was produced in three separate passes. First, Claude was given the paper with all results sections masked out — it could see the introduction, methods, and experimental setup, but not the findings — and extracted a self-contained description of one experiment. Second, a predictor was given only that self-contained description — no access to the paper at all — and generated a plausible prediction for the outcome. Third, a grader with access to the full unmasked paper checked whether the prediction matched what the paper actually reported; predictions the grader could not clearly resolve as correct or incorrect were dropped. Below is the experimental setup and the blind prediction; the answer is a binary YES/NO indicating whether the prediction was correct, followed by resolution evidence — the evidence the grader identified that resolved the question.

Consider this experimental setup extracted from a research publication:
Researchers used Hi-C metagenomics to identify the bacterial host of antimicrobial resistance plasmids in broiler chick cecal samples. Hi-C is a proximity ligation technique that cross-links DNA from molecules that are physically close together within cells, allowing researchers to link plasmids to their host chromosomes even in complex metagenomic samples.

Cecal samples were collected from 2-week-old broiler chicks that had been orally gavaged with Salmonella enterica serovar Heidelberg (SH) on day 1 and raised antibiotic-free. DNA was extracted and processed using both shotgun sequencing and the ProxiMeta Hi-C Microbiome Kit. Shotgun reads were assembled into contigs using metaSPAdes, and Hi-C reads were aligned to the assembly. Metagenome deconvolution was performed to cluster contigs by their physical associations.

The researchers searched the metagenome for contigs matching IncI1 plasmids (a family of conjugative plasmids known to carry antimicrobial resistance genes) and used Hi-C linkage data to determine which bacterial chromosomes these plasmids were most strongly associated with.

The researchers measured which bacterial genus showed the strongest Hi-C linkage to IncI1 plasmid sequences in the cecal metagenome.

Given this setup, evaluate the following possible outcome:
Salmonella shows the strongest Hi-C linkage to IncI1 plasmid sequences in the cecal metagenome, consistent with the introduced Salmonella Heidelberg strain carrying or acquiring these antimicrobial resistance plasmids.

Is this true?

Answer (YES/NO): NO